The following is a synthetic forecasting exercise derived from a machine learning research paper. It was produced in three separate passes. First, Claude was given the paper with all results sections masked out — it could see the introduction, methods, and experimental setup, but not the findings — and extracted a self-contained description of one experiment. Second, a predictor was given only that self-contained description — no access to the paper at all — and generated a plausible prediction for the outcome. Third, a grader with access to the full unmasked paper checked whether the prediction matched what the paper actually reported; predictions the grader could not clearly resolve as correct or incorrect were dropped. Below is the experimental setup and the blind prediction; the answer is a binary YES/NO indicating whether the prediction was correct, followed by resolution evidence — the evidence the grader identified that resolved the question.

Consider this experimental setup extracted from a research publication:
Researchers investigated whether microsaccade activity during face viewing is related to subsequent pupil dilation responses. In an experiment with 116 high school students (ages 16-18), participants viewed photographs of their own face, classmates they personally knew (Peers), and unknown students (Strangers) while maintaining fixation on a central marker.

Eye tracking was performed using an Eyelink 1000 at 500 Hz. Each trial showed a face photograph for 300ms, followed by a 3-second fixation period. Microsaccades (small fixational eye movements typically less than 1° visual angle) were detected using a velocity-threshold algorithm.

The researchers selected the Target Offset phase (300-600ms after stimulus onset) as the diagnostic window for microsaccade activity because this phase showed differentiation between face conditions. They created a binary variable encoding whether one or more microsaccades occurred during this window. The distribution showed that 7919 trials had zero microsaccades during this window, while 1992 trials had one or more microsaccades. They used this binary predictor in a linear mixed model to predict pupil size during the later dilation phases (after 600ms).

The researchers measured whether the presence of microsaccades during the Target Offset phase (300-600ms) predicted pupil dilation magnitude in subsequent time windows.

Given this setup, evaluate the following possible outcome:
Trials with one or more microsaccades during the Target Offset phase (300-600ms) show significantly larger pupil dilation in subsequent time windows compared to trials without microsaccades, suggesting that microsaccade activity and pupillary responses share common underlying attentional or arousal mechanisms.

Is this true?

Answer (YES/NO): NO